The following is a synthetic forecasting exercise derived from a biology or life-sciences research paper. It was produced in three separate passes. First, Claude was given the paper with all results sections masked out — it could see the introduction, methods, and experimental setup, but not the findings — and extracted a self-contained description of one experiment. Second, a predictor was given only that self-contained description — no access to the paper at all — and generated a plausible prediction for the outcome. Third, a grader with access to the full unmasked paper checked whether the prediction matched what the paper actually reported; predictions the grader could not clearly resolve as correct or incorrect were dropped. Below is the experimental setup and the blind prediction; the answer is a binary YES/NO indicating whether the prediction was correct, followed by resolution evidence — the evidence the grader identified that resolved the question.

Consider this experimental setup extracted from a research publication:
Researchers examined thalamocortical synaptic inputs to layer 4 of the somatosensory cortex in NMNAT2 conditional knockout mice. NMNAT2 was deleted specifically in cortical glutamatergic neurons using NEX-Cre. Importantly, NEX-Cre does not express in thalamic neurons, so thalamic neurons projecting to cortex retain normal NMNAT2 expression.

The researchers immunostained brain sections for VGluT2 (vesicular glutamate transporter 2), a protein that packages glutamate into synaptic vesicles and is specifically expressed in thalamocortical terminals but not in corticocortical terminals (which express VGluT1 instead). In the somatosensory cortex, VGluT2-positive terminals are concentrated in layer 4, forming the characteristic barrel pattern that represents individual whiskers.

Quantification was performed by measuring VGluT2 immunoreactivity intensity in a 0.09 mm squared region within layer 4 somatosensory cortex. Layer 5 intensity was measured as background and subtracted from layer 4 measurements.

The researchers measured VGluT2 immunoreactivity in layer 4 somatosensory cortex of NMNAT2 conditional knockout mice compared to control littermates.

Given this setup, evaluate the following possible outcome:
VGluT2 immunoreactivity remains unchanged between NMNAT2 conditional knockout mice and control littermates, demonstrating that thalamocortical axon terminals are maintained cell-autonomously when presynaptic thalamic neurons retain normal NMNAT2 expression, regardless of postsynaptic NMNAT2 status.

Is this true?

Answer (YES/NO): NO